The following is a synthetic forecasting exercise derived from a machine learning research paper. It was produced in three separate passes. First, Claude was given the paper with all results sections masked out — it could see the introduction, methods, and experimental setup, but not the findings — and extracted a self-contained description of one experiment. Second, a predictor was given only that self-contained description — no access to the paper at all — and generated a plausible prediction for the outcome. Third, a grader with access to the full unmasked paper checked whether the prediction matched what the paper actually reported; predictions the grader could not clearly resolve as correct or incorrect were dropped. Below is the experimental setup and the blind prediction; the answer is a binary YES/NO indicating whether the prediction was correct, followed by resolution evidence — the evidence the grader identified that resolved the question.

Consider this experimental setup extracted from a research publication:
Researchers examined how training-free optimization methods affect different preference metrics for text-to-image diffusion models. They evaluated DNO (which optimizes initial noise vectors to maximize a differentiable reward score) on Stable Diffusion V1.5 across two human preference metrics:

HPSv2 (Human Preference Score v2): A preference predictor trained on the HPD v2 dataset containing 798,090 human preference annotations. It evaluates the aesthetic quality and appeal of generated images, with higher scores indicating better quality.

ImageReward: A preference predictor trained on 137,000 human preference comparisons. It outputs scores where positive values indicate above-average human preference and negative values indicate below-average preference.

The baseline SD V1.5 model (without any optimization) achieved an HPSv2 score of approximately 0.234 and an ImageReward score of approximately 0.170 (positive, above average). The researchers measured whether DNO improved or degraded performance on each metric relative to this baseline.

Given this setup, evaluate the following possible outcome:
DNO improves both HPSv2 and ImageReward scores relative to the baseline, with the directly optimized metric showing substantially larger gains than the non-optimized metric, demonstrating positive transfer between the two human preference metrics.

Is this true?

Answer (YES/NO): NO